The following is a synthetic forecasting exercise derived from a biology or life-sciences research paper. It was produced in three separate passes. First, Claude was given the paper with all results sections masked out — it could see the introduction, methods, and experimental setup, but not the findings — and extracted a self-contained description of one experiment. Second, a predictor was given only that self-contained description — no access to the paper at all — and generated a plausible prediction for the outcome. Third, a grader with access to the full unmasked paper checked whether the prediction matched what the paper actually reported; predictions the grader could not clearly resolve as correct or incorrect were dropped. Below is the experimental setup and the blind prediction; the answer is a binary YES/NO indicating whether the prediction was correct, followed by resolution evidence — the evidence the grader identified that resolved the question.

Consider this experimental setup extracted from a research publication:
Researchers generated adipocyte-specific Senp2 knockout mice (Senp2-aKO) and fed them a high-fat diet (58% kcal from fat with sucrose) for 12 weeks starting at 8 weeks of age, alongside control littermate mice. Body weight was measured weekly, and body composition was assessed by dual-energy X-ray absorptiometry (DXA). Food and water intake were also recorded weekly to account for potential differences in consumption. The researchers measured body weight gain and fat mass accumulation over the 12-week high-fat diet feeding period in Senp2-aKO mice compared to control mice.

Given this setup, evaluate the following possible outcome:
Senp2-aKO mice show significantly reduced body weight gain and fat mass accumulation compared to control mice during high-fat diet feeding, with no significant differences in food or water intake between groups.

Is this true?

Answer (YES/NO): YES